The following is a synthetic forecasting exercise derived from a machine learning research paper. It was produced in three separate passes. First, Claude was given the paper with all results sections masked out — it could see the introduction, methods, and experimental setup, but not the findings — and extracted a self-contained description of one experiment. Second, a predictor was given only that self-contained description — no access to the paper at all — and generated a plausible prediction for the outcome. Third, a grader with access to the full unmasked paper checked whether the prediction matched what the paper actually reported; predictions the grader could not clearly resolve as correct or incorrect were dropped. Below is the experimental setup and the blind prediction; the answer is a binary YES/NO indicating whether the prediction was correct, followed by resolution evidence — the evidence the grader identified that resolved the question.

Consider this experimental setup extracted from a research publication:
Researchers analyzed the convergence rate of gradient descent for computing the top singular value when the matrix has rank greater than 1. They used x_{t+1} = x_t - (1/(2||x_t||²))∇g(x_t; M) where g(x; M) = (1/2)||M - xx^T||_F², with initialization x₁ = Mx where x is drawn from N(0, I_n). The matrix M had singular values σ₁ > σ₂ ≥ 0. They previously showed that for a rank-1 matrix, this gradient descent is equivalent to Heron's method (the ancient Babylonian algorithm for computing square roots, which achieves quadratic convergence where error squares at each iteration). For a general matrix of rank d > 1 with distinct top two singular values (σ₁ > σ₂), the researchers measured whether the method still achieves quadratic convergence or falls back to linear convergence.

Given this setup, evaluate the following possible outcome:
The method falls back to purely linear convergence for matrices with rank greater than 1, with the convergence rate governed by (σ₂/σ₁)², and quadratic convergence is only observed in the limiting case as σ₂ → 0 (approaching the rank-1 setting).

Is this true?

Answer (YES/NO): NO